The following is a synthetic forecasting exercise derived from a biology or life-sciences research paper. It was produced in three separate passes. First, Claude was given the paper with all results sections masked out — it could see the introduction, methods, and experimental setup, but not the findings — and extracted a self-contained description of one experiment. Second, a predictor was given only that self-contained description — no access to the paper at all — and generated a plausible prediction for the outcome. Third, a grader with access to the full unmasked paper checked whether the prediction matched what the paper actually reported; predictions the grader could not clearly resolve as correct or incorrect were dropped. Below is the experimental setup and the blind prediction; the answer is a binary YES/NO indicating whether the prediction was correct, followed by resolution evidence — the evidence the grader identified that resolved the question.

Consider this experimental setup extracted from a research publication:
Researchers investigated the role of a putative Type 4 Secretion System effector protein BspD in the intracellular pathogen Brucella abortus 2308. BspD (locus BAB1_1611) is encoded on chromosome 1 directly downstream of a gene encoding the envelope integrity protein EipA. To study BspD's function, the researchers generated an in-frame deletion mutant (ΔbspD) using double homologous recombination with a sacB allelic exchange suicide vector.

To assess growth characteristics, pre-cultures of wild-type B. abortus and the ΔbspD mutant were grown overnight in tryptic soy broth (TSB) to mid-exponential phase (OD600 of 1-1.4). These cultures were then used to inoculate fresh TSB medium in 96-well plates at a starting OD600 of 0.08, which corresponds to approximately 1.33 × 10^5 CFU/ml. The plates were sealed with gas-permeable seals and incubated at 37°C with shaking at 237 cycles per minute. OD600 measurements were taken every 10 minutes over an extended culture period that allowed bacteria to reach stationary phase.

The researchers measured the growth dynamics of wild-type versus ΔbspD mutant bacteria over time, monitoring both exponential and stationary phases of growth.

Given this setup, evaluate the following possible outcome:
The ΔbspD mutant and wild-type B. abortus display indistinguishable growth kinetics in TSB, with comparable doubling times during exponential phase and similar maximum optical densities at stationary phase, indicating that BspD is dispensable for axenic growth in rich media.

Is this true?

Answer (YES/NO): NO